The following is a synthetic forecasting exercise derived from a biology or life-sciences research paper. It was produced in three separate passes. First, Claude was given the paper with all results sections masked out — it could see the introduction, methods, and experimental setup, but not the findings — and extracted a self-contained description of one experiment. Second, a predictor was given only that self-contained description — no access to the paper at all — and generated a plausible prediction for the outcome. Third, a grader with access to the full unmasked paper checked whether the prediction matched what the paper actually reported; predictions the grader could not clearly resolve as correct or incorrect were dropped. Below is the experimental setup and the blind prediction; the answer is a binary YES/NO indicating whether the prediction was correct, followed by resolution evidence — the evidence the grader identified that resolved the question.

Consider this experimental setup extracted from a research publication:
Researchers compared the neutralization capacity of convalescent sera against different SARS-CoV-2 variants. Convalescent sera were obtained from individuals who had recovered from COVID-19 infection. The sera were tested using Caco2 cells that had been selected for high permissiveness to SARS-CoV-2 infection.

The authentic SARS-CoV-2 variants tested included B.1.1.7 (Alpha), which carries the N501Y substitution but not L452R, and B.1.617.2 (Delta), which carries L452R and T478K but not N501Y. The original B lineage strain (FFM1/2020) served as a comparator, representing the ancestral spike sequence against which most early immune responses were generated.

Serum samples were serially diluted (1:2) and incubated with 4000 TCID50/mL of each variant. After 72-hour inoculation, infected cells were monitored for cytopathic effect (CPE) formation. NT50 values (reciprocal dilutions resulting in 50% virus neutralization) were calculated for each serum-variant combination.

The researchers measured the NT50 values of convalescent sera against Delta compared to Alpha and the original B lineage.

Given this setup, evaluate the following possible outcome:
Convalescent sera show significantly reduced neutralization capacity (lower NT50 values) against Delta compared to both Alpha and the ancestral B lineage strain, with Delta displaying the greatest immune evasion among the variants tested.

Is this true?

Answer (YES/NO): NO